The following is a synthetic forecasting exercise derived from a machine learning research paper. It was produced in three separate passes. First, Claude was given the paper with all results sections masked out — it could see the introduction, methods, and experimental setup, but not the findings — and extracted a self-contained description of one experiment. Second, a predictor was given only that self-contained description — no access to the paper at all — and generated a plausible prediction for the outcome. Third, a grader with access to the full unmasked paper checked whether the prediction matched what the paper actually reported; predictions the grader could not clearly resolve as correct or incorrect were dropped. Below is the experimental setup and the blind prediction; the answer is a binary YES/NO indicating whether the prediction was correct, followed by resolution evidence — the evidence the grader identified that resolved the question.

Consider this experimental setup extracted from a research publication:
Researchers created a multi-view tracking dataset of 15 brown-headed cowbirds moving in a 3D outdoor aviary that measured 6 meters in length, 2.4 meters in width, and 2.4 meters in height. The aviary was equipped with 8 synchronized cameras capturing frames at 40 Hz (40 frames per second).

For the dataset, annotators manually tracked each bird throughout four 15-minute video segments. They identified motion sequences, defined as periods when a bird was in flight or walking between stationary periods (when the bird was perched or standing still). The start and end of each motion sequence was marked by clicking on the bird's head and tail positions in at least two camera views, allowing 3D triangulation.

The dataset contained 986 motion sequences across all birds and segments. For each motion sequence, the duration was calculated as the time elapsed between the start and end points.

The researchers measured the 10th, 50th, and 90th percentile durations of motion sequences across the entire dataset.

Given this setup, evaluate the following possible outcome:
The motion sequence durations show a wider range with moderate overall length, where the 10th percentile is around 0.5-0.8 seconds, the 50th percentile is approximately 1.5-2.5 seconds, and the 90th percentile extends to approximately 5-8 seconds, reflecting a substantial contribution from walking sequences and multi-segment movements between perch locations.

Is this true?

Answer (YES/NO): NO